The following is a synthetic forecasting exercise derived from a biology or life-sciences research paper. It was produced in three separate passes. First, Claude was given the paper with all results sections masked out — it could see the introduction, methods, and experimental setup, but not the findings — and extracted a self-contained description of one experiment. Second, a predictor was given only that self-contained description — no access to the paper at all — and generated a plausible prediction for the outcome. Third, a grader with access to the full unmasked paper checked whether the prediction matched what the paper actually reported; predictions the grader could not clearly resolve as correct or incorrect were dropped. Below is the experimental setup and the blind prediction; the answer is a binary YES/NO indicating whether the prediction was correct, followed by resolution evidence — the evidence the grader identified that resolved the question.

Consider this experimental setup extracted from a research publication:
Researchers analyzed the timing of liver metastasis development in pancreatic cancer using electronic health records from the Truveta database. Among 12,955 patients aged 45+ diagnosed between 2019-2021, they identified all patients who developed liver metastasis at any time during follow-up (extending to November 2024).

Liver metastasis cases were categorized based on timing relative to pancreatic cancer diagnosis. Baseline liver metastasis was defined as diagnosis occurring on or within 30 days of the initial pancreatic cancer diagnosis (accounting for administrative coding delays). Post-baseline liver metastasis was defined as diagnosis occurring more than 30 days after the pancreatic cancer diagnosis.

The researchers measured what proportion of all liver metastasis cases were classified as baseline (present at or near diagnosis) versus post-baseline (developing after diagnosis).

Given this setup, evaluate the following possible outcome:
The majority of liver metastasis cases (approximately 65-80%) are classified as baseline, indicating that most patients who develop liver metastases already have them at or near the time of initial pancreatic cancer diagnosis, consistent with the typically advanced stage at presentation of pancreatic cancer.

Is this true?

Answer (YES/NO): NO